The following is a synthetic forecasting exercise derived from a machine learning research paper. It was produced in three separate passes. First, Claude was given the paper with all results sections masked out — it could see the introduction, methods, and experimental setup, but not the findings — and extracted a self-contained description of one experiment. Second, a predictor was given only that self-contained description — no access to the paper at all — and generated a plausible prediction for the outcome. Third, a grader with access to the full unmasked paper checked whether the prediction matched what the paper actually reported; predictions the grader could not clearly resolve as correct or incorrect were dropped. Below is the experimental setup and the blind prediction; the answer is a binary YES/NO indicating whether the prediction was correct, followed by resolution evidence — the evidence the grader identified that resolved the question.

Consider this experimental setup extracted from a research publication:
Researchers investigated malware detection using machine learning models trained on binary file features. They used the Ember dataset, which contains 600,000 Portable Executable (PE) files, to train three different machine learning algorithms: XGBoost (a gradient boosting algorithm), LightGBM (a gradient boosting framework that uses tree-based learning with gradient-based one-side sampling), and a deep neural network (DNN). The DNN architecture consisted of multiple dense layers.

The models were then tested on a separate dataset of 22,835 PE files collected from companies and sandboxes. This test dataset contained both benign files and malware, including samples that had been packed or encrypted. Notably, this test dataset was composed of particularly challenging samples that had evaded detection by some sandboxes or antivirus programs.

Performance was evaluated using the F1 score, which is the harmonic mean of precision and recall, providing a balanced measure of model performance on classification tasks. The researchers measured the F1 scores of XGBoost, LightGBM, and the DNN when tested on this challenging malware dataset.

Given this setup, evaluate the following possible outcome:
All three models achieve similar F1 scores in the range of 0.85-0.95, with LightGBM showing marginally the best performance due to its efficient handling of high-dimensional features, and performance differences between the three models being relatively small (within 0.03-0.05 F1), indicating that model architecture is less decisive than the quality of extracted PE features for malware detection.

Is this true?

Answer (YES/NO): NO